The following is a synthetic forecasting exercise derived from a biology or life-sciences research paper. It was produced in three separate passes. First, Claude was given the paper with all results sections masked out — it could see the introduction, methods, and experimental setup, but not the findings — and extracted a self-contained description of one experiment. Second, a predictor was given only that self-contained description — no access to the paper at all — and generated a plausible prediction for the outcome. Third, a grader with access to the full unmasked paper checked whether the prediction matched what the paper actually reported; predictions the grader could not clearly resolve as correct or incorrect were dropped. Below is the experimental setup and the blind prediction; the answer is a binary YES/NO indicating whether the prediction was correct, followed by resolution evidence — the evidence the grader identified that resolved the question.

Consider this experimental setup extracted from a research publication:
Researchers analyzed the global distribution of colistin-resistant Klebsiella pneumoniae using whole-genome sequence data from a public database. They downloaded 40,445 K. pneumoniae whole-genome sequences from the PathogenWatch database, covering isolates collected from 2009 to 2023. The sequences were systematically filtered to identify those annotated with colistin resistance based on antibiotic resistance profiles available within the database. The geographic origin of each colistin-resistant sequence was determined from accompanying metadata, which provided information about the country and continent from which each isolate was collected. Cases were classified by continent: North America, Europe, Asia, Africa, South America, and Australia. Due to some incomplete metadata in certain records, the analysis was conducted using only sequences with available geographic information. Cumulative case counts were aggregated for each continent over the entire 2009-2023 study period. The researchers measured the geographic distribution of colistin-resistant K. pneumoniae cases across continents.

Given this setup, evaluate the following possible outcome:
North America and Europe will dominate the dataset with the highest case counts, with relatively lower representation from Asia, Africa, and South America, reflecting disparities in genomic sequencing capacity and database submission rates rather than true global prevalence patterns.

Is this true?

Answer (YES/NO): YES